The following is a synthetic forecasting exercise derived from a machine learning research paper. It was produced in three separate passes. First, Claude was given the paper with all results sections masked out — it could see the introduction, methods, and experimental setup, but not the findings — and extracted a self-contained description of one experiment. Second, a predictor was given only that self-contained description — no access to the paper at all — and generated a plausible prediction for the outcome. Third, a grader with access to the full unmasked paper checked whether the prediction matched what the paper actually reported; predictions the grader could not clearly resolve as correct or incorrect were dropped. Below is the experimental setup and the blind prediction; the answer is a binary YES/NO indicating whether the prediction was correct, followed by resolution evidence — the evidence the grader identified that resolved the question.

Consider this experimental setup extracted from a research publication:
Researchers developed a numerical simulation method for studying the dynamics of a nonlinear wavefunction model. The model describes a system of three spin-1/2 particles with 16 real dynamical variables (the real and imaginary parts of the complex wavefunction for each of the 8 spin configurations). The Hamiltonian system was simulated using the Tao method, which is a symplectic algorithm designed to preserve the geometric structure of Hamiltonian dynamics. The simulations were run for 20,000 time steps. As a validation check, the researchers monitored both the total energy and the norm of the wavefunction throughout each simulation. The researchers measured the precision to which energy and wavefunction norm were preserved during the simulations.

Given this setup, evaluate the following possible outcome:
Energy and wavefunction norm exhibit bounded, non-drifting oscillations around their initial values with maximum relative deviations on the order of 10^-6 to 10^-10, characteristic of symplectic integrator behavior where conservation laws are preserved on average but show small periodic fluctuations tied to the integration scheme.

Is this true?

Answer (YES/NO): NO